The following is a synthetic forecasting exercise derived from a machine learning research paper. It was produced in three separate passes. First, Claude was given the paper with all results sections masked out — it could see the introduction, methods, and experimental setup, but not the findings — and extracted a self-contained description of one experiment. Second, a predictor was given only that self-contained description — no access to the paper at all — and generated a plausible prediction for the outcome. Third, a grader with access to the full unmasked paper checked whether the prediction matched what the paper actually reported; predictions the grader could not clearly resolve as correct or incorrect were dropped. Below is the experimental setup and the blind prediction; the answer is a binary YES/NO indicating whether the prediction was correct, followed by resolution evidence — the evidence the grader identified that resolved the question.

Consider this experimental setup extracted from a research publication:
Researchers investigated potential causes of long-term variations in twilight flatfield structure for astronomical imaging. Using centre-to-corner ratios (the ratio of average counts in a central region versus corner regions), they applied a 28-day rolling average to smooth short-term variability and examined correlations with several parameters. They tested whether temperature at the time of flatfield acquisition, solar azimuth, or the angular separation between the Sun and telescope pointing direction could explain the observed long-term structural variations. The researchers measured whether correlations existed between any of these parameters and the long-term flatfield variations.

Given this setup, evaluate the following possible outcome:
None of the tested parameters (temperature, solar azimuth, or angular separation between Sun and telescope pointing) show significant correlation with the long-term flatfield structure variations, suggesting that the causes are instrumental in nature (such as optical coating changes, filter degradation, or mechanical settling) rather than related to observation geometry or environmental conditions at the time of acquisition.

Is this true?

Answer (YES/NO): YES